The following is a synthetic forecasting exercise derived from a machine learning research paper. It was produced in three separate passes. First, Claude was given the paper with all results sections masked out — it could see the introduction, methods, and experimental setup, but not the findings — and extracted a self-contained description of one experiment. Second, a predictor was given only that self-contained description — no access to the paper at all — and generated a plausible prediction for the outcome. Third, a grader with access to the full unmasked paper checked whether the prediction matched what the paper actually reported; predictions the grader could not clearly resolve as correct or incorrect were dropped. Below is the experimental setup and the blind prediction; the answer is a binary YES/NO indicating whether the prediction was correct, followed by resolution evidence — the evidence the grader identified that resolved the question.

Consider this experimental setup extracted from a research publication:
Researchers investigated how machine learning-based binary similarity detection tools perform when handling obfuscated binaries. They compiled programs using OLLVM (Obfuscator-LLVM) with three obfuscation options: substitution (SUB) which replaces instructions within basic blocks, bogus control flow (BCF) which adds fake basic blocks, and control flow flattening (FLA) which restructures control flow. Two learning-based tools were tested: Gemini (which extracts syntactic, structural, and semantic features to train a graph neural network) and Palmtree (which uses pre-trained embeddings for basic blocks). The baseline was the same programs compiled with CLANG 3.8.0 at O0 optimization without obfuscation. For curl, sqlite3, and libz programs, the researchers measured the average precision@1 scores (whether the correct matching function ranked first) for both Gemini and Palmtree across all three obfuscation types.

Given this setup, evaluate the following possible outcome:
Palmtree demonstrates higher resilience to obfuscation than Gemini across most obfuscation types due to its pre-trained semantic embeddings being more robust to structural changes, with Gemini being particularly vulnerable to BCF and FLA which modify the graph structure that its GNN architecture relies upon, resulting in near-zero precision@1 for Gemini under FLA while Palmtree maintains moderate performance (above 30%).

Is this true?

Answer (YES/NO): NO